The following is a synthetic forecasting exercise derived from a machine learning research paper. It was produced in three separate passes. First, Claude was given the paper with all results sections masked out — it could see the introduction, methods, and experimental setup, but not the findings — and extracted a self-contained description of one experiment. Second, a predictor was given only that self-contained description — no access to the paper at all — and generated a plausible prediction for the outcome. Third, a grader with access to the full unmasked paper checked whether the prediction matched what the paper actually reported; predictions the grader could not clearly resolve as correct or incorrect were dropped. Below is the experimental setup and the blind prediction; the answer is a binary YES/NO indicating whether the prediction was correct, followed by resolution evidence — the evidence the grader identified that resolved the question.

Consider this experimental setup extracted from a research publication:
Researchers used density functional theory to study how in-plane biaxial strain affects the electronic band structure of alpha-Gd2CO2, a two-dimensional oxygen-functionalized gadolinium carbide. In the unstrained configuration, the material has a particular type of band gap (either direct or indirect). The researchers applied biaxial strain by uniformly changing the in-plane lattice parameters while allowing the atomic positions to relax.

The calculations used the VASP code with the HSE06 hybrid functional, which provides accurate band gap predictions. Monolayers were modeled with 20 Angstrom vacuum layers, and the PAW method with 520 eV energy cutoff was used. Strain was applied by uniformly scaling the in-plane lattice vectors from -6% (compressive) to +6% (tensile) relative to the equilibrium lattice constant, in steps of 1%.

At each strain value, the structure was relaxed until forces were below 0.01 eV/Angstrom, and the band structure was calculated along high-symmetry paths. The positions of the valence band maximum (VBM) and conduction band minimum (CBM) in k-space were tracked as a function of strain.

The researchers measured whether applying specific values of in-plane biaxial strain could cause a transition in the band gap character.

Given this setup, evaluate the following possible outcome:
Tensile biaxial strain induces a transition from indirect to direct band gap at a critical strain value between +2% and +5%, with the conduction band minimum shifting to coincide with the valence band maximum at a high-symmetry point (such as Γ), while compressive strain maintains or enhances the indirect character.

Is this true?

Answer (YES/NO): NO